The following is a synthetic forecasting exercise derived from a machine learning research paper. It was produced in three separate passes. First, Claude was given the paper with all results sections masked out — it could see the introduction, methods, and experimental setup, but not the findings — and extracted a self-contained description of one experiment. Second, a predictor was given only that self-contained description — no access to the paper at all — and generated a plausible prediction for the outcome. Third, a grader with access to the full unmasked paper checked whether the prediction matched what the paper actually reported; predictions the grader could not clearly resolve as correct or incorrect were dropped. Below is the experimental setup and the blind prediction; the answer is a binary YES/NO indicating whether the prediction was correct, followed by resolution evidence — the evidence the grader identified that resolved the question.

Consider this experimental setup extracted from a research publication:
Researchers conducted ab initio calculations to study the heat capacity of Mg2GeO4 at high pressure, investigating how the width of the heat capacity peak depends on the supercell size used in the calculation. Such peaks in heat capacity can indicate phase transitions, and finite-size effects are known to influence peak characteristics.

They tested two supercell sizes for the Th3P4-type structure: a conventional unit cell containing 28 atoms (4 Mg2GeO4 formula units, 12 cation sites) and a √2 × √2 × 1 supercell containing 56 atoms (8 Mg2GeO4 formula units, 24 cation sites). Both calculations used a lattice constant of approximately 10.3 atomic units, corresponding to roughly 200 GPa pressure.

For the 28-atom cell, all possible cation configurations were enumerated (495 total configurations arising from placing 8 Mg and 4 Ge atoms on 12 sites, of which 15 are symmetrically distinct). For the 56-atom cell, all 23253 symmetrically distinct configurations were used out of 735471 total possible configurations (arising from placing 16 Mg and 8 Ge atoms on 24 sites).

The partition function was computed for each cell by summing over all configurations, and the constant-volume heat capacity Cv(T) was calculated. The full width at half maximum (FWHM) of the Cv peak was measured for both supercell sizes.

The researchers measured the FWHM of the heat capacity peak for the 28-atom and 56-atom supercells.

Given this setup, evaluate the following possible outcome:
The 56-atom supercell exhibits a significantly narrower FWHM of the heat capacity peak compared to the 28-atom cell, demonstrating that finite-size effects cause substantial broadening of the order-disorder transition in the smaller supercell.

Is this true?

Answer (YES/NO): YES